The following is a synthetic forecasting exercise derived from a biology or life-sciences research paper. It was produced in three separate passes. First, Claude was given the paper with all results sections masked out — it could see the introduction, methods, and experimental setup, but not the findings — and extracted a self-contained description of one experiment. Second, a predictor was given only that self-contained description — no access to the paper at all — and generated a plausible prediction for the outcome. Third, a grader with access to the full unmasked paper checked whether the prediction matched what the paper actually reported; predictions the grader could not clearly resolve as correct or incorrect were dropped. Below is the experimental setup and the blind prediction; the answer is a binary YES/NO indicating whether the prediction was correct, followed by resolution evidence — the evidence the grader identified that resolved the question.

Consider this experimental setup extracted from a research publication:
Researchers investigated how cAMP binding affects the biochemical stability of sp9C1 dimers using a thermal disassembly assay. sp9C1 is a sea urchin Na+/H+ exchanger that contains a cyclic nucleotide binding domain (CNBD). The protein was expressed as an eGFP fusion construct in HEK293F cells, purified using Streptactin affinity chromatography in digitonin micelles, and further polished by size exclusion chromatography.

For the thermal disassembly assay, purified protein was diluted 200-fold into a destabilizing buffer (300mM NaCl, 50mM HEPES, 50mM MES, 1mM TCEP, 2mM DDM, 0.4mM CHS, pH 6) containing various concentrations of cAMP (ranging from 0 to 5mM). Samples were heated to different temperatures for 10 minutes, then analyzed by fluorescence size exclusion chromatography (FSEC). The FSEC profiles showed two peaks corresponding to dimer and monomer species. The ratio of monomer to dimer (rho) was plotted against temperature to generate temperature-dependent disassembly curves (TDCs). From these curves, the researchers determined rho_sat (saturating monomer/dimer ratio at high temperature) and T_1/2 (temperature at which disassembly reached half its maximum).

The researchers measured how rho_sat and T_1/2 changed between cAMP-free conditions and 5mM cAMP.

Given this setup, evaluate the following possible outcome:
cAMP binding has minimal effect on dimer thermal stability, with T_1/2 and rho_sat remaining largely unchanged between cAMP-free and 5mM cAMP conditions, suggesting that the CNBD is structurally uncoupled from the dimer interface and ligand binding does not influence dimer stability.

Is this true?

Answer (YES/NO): NO